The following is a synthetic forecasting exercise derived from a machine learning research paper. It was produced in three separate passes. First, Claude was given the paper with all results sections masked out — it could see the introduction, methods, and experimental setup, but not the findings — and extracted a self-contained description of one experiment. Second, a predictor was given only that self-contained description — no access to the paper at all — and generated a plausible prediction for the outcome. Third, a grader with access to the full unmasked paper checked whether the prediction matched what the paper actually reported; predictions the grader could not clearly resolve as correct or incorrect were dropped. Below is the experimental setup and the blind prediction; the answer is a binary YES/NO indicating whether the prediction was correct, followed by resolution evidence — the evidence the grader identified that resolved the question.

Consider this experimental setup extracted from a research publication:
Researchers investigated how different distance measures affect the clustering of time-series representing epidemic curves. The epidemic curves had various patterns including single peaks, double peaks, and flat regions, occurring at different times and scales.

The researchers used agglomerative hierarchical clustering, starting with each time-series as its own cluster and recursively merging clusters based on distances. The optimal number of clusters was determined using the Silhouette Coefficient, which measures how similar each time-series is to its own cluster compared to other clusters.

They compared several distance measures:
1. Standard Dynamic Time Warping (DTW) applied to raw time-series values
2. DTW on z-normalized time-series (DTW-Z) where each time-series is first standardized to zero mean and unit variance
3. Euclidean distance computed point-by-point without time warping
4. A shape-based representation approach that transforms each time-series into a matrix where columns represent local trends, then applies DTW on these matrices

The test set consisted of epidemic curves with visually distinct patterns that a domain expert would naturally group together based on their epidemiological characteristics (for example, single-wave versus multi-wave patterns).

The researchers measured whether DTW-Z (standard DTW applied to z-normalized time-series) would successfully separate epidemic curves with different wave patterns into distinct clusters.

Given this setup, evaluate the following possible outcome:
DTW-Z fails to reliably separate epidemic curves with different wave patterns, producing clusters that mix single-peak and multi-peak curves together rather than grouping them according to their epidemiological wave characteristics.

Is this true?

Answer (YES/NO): YES